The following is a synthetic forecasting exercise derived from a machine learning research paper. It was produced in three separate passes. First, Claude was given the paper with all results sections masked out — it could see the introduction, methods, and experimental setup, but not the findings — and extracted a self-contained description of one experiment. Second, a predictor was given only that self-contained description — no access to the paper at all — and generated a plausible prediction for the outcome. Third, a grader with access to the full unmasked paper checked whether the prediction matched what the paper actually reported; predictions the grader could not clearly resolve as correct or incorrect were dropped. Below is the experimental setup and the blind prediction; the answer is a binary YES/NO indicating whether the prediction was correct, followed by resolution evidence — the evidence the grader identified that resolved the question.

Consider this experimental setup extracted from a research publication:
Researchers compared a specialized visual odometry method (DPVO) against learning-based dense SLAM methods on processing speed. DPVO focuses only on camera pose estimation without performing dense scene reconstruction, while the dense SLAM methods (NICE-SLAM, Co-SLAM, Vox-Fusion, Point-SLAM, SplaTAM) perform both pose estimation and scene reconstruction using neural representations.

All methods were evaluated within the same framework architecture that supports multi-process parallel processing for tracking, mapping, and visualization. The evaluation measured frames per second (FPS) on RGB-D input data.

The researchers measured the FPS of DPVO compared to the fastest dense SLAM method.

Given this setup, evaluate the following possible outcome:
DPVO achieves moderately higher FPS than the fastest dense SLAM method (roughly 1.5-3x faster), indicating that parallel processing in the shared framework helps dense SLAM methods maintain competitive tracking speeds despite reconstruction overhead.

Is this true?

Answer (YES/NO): YES